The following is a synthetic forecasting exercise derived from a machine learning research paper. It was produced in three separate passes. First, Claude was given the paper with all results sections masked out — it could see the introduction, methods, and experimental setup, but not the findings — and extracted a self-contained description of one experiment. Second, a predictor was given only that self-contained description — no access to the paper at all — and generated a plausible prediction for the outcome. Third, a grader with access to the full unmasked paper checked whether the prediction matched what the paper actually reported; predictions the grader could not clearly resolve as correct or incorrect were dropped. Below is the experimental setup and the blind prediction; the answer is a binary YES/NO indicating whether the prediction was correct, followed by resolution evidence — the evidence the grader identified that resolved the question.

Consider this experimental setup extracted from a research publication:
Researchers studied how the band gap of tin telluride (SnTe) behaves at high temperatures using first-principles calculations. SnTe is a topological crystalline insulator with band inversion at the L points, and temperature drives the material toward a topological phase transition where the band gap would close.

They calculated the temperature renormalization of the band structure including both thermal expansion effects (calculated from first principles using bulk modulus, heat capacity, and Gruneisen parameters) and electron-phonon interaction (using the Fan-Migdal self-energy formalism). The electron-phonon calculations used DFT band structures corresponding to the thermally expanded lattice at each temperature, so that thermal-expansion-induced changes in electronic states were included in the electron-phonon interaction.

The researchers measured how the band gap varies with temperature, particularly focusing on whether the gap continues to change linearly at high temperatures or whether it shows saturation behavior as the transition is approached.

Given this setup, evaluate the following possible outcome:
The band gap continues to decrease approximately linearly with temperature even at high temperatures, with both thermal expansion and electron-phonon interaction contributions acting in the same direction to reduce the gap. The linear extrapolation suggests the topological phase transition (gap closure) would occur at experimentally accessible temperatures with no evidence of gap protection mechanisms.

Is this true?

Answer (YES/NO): NO